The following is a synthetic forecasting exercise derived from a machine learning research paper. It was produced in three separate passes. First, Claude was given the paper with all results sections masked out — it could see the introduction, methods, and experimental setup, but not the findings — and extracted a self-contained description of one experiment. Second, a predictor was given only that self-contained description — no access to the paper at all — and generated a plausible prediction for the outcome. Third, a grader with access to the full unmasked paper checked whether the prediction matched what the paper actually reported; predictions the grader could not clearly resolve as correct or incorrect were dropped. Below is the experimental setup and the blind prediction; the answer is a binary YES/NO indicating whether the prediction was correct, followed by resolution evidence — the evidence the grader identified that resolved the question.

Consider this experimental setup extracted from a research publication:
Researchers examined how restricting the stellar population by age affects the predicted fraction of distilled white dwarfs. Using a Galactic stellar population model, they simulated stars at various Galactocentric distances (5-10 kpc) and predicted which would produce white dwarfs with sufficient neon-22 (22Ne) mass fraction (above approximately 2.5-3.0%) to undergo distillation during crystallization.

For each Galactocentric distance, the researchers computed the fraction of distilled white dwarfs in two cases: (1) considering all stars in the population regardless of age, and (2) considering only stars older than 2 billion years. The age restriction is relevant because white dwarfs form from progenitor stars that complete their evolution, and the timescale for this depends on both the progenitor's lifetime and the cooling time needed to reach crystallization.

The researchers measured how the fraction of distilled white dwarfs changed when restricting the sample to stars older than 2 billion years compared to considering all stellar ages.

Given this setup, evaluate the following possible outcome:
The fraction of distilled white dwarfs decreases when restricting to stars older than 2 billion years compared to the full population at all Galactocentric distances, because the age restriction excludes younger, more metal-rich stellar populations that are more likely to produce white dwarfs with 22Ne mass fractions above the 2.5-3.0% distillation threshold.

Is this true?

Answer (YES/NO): NO